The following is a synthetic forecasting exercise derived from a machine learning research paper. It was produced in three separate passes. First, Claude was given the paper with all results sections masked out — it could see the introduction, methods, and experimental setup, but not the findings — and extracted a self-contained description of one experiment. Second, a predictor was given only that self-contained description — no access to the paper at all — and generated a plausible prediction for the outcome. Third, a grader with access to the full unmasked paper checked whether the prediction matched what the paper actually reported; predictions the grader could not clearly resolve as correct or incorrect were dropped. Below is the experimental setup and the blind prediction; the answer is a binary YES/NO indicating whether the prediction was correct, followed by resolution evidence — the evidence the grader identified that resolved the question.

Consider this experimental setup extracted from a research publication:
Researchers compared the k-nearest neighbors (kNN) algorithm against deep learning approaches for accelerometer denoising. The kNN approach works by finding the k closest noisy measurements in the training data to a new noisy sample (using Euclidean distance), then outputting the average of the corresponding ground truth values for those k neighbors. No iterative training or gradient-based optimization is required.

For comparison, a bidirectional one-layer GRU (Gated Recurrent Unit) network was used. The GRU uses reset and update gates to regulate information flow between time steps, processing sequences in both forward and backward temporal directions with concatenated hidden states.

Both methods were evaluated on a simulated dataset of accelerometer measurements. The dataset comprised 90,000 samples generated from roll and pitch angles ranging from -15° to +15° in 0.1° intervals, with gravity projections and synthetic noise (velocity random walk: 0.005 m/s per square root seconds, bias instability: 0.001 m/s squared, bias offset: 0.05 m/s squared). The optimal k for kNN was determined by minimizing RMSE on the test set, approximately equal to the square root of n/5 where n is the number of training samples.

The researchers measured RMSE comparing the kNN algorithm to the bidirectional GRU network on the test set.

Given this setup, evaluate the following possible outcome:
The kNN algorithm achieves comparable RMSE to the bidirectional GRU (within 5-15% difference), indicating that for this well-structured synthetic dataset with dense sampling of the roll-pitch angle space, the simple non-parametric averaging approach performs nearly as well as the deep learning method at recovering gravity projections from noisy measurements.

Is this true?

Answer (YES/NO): NO